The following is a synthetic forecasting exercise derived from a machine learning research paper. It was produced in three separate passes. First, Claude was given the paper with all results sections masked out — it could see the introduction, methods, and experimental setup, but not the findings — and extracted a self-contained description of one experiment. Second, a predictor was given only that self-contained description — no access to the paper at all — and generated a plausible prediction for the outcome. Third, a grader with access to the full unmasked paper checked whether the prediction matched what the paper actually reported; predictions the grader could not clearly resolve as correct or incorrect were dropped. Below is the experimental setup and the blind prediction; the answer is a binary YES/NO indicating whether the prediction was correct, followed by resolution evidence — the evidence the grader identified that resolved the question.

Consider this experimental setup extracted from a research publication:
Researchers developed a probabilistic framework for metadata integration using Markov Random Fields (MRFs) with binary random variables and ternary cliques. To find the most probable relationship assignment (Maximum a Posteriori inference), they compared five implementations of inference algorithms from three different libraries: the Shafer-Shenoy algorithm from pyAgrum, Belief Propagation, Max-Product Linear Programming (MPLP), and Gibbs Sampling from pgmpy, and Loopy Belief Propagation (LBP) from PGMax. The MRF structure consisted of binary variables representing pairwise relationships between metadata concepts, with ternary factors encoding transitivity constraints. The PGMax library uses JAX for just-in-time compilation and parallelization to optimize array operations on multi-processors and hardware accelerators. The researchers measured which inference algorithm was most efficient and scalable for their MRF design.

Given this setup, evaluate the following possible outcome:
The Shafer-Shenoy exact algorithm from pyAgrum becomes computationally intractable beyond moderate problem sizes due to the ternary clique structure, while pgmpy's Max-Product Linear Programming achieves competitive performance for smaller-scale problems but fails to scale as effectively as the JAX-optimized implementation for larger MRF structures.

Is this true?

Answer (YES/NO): NO